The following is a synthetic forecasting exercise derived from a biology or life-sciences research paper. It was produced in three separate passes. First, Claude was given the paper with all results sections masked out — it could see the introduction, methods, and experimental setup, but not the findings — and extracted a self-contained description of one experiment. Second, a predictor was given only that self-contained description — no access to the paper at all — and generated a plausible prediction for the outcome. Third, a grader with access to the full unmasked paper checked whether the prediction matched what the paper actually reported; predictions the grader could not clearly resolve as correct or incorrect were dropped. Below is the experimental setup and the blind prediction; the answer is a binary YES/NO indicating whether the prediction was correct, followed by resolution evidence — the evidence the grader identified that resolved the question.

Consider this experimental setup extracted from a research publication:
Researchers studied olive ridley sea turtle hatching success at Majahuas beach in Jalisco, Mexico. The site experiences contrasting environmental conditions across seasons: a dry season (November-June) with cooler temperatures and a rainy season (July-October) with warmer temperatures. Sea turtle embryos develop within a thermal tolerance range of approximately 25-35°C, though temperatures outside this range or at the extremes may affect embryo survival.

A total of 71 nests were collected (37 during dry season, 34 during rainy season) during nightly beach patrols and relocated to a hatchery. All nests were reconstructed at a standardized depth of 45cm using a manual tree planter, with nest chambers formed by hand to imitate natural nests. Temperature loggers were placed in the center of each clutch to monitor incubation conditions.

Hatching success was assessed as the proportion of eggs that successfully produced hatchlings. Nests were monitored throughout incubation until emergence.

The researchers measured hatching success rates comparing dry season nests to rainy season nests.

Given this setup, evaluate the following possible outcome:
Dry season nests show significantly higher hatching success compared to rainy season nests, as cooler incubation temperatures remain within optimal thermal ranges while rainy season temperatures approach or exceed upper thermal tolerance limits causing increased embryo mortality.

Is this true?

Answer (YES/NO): YES